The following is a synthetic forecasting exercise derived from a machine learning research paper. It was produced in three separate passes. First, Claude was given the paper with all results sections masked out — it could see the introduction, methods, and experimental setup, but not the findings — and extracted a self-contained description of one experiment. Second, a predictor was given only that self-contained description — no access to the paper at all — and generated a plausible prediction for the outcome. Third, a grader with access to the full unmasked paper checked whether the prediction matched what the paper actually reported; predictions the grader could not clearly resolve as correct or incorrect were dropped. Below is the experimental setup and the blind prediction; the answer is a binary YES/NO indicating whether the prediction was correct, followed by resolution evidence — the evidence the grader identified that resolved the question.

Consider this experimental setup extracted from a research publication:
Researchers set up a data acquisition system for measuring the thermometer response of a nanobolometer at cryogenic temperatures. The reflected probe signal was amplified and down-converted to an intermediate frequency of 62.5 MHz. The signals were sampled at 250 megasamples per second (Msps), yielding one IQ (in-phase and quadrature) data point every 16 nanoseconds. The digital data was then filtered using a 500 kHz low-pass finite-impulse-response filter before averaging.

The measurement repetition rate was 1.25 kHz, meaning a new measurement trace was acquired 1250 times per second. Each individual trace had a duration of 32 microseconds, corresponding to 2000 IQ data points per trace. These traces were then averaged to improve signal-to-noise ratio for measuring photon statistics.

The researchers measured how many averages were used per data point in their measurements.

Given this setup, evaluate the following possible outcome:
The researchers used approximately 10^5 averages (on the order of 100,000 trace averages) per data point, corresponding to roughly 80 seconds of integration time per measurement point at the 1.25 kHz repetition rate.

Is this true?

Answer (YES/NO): NO